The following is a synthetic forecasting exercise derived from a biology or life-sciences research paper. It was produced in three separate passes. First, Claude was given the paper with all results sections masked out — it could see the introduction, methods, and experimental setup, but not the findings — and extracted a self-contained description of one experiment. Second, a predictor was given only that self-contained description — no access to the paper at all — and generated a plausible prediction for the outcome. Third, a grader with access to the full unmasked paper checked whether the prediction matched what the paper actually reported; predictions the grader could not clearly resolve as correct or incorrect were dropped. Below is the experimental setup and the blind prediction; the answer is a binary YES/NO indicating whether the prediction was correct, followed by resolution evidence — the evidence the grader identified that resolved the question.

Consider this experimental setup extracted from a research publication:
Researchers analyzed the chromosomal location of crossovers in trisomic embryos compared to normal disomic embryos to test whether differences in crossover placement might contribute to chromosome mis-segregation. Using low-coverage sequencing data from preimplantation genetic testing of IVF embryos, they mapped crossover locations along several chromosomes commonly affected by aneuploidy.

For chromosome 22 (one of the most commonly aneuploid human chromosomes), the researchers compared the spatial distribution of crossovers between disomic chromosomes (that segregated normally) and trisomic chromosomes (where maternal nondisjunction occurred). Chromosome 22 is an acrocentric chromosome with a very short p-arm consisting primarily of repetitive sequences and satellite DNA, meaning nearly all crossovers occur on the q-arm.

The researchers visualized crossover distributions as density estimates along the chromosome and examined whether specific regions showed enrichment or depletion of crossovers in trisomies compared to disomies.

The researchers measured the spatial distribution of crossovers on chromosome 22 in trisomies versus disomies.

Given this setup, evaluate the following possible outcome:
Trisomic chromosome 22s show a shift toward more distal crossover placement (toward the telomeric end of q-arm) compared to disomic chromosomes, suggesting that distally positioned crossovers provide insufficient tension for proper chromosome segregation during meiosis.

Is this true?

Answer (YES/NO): NO